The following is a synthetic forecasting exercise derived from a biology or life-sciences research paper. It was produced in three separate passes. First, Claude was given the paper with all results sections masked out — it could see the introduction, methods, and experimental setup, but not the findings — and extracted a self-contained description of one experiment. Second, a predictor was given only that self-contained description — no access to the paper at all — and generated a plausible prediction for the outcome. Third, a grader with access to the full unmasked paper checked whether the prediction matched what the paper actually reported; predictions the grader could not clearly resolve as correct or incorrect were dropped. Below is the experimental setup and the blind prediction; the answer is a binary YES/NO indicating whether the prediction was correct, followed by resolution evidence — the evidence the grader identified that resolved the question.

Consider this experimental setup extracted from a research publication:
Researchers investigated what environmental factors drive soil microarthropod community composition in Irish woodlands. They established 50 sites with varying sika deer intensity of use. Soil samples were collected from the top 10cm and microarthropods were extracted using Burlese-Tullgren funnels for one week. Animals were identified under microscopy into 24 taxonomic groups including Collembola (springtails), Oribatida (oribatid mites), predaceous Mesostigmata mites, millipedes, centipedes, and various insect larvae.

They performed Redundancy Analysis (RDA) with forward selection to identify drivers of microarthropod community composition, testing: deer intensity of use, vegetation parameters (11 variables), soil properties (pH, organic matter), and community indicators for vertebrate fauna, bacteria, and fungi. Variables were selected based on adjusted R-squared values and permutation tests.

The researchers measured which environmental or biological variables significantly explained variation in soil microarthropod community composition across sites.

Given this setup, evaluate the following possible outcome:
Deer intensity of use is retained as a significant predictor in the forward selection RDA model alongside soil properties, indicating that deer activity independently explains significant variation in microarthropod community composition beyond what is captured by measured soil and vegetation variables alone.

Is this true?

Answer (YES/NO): NO